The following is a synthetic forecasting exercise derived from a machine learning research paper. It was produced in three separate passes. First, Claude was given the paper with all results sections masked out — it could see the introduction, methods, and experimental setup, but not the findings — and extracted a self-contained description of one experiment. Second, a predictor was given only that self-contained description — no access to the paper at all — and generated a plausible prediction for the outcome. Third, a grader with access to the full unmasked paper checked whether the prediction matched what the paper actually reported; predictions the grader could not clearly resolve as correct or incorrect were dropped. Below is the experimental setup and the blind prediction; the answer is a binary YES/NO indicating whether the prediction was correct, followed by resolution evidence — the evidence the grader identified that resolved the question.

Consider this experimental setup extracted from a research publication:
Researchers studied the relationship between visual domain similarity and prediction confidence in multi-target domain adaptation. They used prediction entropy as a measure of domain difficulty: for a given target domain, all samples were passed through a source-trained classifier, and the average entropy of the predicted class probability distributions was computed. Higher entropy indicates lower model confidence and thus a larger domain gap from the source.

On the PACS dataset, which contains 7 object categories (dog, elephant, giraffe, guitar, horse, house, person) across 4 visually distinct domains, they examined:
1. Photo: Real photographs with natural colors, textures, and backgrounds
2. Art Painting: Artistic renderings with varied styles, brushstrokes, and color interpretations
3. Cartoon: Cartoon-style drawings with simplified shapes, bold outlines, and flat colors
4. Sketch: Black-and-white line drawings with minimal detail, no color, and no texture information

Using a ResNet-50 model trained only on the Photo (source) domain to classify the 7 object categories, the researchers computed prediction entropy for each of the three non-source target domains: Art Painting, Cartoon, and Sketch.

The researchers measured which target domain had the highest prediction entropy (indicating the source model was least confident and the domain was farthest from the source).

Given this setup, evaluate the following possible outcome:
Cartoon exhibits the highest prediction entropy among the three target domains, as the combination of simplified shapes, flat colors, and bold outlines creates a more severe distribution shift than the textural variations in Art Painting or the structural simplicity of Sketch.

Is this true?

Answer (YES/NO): NO